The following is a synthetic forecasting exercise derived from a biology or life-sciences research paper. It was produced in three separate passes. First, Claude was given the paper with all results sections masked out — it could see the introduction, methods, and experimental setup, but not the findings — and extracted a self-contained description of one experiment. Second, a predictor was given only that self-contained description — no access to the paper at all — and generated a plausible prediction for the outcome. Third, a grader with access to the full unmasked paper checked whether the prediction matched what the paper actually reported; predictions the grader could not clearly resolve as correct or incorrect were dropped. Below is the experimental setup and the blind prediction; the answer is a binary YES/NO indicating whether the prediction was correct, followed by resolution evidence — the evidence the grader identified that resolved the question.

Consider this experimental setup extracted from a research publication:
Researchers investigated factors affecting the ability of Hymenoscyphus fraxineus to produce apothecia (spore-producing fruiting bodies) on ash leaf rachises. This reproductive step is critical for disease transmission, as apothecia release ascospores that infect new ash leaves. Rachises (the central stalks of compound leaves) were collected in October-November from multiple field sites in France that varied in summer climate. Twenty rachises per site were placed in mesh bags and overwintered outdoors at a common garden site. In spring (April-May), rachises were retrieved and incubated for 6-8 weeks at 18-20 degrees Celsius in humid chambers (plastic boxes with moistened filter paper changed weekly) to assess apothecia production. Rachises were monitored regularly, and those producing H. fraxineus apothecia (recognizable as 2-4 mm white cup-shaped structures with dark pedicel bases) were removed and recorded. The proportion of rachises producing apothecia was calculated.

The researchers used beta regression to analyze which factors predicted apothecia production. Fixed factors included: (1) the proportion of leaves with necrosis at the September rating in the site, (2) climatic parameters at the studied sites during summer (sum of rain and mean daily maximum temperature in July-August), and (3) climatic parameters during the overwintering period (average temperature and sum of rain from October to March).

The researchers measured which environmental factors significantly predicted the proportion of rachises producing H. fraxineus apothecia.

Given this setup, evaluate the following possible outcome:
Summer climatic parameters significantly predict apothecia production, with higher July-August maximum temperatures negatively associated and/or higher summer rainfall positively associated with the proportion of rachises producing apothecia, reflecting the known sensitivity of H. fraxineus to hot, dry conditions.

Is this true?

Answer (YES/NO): YES